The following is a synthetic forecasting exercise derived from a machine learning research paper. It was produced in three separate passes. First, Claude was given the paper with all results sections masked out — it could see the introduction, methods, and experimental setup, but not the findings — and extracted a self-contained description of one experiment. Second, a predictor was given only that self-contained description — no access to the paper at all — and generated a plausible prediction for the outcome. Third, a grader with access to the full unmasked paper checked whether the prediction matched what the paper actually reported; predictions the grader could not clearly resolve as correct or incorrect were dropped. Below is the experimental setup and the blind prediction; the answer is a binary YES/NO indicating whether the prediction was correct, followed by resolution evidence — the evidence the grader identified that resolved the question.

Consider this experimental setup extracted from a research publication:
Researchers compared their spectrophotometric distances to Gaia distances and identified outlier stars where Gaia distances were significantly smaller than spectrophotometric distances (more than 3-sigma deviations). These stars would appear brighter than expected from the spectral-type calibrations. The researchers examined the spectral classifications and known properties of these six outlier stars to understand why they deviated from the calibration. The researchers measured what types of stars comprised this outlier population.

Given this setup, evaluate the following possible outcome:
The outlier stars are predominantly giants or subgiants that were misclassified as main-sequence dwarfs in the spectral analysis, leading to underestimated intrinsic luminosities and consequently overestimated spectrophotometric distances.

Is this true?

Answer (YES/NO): NO